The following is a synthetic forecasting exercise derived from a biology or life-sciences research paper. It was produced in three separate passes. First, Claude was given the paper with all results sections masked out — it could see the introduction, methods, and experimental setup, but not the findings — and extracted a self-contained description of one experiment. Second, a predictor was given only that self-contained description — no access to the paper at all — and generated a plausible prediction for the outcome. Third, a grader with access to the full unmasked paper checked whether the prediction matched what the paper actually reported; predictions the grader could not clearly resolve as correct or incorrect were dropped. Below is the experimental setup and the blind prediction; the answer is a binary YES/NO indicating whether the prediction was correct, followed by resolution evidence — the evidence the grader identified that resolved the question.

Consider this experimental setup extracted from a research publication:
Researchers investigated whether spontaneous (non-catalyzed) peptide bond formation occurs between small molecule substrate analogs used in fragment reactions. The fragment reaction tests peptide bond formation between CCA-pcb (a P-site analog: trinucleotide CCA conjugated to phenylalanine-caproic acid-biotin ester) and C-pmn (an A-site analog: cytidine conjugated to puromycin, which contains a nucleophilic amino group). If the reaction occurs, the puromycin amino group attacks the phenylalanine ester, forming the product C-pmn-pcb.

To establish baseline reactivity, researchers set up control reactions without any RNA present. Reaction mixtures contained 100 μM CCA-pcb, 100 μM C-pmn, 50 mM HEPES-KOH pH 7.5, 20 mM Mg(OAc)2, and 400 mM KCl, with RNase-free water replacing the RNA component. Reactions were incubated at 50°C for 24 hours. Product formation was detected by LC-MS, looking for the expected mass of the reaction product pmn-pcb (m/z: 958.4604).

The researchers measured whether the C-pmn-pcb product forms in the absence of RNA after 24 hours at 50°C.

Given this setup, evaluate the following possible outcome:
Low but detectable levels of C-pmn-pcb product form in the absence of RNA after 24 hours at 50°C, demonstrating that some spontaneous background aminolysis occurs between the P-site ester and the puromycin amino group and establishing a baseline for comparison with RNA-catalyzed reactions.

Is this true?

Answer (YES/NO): YES